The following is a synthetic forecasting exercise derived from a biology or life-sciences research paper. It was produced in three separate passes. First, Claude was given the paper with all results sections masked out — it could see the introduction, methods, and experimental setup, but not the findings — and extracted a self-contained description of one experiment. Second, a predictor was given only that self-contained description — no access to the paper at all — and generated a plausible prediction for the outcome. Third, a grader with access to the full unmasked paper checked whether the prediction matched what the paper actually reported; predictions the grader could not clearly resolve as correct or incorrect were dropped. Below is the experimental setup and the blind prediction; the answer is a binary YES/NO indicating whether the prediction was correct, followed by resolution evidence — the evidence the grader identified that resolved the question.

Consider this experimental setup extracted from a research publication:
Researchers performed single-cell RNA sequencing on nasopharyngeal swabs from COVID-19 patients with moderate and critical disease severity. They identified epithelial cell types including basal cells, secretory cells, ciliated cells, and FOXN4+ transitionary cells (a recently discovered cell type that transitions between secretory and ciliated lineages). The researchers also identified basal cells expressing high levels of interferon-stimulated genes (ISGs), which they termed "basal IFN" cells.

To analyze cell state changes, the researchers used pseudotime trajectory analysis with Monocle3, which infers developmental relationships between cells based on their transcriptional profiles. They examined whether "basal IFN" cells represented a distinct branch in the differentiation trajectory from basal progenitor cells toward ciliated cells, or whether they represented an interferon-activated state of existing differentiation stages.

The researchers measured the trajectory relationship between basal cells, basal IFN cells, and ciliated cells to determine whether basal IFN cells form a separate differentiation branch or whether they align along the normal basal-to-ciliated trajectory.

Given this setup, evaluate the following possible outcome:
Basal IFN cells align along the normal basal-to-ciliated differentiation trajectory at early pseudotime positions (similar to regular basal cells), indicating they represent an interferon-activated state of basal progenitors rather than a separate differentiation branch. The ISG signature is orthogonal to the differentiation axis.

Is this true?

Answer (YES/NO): NO